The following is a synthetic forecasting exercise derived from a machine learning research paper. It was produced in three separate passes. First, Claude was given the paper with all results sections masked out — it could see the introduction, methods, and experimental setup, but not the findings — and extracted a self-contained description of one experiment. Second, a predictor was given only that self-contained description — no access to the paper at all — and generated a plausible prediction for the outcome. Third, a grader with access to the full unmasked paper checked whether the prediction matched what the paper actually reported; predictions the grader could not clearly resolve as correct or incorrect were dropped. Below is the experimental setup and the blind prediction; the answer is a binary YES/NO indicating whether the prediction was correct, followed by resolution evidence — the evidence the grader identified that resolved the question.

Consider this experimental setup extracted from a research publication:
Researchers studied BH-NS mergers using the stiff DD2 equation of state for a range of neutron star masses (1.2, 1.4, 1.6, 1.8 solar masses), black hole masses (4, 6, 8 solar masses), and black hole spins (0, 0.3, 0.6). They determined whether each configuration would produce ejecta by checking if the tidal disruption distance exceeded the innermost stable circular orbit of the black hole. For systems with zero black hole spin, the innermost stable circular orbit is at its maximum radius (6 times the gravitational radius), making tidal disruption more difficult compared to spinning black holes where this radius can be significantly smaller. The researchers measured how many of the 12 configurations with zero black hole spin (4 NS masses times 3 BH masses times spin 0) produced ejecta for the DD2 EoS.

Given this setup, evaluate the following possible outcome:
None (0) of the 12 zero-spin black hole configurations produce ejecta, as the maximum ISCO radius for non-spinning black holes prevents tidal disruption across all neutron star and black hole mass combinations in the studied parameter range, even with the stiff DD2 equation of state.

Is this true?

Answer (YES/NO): NO